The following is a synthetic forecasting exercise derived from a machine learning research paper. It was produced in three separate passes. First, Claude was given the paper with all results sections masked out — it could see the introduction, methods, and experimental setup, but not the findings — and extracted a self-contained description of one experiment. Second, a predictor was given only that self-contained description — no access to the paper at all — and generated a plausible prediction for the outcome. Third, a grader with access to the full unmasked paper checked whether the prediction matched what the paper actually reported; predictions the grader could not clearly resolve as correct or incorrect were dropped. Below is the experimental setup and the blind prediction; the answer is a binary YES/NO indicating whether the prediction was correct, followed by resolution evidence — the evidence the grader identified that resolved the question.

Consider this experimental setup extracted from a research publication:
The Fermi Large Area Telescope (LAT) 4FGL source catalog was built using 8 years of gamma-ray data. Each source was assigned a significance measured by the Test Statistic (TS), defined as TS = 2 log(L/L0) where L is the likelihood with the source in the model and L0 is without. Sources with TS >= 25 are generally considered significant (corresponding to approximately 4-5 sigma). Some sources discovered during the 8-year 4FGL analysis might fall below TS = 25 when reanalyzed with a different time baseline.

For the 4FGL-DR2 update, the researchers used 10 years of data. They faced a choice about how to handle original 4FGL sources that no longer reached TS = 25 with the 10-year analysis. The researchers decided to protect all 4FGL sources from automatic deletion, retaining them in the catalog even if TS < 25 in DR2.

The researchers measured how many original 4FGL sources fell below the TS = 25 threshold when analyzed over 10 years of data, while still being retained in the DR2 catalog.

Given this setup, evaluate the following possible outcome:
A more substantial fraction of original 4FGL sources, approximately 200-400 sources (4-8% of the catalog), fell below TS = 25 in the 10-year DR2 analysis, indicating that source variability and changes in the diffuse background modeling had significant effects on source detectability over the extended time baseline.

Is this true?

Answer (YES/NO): NO